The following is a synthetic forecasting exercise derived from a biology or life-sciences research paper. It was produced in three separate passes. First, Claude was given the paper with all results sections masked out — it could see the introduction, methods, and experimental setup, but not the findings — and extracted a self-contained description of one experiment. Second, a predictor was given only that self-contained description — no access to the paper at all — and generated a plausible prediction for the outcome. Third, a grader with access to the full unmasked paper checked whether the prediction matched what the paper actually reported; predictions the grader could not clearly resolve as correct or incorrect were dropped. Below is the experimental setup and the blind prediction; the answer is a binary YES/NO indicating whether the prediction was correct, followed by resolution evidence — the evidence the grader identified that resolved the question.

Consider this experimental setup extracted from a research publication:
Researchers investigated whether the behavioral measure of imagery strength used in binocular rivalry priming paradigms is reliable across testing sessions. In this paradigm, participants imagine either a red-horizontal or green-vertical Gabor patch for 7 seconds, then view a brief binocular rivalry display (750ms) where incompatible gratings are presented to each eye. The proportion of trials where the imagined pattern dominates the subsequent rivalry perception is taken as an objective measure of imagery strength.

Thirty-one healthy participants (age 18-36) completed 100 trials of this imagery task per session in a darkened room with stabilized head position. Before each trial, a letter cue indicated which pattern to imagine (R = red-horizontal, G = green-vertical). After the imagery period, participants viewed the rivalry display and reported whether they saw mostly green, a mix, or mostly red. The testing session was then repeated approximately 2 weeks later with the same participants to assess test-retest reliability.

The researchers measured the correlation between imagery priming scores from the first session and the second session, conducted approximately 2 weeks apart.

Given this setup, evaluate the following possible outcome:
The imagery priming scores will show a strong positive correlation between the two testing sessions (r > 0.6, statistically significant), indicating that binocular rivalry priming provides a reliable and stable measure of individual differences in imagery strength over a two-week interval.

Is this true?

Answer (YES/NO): YES